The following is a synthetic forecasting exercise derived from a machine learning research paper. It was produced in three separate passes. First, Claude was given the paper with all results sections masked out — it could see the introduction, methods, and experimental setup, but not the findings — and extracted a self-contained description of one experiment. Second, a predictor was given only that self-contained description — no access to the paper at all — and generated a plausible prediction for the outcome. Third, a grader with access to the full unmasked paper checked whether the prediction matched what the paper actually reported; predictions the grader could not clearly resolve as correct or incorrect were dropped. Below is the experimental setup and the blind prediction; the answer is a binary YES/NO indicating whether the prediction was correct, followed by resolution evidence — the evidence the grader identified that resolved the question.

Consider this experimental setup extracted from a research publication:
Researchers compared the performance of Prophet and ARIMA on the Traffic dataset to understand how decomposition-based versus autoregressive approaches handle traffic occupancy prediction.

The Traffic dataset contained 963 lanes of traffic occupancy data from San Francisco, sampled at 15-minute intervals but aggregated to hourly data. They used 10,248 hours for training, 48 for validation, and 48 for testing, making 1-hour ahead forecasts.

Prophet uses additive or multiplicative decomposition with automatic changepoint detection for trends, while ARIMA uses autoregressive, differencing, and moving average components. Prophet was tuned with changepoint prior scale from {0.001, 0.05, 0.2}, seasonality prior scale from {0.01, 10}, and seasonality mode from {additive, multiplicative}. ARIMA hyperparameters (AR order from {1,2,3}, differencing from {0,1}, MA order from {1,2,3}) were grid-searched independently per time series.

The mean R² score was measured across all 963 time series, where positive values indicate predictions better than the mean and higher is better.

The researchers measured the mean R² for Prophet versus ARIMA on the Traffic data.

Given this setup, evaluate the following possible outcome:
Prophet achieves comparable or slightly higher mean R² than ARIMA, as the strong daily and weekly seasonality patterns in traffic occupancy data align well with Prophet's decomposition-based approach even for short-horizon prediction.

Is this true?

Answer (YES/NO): NO